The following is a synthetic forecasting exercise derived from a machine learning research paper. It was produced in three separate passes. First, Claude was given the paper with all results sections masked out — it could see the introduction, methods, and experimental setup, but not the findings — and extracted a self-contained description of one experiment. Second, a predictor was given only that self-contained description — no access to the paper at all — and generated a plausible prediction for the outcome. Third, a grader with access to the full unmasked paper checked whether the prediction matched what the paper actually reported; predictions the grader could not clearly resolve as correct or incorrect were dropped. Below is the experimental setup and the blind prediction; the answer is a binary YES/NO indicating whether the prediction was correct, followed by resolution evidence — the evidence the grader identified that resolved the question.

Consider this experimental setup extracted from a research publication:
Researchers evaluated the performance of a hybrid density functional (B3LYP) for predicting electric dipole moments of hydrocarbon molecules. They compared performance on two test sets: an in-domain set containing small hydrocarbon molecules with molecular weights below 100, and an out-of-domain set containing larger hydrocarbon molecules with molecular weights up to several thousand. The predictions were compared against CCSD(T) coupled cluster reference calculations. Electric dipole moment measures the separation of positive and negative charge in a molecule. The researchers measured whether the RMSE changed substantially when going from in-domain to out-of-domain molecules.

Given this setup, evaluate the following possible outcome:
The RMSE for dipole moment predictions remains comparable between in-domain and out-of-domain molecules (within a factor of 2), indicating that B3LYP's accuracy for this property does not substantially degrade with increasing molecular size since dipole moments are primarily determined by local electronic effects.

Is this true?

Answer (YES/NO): YES